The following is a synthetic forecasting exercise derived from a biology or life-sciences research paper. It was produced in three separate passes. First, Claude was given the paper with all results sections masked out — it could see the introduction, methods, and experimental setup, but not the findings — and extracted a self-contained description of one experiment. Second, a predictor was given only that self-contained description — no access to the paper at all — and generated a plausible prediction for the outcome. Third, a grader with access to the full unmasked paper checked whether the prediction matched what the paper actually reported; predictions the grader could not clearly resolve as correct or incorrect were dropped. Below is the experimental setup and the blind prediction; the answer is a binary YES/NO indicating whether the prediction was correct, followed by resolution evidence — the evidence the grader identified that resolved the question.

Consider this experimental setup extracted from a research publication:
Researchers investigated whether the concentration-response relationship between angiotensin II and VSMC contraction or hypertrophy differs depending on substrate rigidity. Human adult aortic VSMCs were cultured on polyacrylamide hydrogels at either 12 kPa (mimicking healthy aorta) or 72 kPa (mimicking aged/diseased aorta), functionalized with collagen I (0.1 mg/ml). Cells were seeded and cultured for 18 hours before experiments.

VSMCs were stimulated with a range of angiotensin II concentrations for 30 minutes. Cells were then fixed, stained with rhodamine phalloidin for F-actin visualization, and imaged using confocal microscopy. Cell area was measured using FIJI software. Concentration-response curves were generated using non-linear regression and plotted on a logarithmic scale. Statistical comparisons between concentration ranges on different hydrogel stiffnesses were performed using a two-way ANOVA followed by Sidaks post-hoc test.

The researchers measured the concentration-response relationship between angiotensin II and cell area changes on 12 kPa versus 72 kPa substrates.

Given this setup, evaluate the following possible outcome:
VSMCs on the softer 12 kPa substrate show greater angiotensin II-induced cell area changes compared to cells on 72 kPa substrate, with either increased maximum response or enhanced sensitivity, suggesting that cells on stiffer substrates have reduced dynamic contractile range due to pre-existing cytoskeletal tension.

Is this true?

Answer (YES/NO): NO